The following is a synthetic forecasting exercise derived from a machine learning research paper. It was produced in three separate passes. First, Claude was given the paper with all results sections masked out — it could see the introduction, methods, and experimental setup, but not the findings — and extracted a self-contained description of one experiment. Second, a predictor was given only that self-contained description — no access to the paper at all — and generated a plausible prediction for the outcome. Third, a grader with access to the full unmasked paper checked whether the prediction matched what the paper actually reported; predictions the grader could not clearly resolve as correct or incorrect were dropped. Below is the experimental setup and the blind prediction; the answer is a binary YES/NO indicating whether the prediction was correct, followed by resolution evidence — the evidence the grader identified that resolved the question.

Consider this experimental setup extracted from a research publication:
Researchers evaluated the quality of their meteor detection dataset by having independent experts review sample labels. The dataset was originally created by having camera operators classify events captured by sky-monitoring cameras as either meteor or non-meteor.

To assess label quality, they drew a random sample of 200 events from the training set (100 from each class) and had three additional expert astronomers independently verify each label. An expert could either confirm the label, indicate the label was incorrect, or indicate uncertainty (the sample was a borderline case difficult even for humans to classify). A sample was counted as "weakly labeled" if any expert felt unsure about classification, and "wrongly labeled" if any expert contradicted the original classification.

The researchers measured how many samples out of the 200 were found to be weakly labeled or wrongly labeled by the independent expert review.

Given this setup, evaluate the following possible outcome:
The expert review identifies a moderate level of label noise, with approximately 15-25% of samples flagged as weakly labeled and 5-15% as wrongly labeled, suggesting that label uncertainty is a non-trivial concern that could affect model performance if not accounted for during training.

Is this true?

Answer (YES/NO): NO